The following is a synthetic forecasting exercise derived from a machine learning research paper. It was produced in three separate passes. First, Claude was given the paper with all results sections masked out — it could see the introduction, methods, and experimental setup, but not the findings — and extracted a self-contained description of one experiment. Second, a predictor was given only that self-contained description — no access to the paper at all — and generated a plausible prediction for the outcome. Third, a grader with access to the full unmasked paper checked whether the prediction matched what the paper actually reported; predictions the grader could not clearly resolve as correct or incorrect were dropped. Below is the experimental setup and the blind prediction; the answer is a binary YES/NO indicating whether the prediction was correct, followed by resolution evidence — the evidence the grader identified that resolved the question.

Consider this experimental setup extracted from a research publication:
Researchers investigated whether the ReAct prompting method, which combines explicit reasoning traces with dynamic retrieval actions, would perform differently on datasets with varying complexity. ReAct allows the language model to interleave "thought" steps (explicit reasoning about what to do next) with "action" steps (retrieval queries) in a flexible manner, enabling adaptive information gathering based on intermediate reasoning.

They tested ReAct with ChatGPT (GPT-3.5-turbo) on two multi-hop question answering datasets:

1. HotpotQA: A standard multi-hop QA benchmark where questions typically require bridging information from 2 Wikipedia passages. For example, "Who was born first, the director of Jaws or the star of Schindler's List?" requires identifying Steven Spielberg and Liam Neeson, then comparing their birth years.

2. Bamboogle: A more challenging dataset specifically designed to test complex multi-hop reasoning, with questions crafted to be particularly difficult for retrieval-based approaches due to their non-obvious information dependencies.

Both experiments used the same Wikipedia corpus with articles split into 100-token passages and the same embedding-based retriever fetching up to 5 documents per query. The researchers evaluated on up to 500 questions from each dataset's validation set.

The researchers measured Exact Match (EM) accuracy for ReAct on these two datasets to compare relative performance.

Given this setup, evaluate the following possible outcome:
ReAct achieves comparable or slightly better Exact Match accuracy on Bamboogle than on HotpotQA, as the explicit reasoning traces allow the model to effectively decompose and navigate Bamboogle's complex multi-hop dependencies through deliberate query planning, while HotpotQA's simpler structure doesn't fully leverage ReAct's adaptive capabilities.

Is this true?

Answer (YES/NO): YES